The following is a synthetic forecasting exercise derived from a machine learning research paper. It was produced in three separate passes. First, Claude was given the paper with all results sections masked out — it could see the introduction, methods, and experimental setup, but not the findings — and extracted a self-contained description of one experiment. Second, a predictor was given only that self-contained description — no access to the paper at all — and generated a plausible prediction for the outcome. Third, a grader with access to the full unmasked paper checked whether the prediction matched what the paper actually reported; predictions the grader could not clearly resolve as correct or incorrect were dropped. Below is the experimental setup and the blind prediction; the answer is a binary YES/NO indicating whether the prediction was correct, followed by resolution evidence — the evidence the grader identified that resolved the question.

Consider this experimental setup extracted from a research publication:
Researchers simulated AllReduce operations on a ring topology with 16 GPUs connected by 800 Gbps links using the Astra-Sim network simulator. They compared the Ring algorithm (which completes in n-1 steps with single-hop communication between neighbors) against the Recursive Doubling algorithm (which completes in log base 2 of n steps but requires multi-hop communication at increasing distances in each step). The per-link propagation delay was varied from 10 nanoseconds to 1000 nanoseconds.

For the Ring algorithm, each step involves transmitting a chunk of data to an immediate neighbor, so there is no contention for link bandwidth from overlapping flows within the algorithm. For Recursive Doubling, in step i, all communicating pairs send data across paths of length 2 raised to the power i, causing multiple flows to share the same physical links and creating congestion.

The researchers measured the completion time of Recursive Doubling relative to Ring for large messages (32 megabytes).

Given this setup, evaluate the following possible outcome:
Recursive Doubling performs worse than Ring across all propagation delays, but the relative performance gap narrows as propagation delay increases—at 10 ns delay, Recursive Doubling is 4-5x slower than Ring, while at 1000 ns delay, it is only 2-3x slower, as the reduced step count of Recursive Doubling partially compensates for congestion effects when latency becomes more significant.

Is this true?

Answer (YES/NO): NO